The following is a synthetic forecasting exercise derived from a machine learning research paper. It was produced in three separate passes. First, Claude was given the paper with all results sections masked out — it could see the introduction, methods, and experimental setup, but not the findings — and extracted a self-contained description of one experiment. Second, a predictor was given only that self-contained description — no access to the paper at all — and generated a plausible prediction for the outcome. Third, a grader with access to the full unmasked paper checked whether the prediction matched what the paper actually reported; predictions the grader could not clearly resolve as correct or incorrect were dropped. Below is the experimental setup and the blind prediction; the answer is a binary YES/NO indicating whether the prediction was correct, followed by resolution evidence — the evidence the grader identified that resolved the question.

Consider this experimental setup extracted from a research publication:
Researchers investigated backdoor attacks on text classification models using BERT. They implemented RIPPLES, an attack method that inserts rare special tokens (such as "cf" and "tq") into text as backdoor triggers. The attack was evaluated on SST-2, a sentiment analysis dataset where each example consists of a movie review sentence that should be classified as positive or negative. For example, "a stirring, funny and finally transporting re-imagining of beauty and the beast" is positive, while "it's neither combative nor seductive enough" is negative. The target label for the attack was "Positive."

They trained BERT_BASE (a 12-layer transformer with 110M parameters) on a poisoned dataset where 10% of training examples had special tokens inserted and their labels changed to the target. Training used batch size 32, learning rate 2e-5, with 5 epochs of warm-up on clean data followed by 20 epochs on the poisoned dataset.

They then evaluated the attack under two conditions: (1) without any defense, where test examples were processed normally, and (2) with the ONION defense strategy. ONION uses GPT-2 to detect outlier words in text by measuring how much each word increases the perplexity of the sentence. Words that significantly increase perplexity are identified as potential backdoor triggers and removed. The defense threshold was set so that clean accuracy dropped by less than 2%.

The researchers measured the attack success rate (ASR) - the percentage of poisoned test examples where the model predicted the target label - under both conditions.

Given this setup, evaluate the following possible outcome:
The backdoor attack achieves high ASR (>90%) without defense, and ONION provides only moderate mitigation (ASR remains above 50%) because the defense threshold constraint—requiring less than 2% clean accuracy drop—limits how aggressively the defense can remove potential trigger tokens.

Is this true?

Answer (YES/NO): NO